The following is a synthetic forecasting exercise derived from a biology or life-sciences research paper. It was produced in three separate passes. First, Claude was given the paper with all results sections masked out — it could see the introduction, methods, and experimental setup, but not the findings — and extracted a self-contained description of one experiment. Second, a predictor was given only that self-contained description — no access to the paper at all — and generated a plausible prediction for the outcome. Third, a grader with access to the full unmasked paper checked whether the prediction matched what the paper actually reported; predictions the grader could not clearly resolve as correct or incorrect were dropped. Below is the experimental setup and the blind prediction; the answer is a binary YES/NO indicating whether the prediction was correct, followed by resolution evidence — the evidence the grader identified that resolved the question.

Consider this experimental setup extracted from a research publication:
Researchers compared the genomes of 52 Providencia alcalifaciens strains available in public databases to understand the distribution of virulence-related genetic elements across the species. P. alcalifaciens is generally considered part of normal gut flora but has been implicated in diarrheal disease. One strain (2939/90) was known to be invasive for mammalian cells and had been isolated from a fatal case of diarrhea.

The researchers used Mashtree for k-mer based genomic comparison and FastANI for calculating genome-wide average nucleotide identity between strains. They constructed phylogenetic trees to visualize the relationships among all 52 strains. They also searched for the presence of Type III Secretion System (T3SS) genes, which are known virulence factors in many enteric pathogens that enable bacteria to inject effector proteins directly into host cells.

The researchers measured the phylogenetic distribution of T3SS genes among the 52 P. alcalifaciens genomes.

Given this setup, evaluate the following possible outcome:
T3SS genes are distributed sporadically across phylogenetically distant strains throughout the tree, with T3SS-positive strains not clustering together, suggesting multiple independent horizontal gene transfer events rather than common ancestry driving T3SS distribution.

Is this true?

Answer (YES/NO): NO